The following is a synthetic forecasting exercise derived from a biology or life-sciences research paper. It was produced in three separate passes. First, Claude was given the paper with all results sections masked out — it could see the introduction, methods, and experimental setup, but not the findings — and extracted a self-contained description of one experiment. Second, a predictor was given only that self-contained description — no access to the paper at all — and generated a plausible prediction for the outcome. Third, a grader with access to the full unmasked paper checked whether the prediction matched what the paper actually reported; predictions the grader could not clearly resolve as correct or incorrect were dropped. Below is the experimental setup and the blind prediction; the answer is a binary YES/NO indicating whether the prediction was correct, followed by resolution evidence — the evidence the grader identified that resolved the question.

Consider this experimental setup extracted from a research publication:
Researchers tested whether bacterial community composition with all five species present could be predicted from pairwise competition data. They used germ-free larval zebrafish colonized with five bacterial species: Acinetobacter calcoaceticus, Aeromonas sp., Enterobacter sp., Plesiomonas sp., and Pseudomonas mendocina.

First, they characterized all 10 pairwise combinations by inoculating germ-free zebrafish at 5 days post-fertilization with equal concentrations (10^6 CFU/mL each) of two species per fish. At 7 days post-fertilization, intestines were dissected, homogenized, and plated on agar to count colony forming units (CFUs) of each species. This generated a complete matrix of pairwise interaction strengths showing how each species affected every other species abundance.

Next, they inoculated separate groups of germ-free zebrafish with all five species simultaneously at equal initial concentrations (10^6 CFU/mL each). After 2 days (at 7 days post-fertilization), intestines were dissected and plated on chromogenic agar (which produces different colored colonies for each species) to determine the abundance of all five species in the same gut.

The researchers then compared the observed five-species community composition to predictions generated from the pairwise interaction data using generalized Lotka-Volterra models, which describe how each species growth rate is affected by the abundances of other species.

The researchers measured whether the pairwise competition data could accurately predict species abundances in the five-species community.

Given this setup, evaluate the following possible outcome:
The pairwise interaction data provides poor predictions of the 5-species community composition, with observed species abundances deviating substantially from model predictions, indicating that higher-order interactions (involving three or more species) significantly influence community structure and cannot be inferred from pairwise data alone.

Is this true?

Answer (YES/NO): YES